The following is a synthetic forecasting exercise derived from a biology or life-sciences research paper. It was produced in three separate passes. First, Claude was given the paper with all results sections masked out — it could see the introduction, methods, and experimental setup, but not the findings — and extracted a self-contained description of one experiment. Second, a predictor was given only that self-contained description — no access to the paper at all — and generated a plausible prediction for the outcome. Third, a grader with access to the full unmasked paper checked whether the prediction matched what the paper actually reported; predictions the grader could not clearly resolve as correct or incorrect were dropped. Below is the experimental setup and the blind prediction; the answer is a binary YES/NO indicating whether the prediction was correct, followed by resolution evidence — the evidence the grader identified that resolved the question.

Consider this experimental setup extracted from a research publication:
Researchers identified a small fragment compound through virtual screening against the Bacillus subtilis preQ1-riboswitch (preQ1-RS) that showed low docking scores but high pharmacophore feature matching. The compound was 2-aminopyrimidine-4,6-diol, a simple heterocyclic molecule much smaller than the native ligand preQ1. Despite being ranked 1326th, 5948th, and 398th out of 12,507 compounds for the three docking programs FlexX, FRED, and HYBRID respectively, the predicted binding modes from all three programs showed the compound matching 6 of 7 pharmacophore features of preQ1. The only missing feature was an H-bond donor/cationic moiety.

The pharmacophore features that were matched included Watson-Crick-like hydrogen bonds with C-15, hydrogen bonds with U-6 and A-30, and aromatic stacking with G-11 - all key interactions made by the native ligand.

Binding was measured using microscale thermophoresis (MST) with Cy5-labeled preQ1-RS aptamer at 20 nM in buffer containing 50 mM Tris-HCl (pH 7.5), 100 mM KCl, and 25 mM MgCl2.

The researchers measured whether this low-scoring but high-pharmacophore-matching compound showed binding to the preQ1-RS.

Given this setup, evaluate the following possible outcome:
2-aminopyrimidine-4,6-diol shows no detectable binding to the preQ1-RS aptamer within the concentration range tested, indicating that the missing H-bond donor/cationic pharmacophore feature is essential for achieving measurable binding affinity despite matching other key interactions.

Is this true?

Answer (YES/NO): NO